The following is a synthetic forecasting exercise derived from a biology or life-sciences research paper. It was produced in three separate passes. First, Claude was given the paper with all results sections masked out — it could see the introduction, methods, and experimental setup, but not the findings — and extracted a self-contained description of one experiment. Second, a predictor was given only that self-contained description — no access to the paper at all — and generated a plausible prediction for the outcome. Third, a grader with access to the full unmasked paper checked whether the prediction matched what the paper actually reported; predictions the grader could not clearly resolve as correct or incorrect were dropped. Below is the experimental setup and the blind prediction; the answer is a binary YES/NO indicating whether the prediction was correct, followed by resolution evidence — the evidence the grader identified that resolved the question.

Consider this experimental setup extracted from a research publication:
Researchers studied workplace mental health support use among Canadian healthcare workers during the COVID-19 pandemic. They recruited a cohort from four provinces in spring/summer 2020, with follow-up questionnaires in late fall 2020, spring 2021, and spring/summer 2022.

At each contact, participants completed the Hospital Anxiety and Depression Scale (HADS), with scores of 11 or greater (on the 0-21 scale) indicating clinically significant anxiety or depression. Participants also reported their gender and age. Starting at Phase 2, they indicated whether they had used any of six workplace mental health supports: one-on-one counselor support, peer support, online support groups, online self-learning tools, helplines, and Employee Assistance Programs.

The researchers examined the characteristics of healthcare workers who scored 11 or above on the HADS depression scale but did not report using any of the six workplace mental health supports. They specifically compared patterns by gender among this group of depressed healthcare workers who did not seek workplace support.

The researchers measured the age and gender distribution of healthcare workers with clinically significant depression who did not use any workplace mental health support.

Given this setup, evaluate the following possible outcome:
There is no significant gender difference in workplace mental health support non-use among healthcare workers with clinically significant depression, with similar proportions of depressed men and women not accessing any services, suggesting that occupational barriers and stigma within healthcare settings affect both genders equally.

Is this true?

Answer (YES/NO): NO